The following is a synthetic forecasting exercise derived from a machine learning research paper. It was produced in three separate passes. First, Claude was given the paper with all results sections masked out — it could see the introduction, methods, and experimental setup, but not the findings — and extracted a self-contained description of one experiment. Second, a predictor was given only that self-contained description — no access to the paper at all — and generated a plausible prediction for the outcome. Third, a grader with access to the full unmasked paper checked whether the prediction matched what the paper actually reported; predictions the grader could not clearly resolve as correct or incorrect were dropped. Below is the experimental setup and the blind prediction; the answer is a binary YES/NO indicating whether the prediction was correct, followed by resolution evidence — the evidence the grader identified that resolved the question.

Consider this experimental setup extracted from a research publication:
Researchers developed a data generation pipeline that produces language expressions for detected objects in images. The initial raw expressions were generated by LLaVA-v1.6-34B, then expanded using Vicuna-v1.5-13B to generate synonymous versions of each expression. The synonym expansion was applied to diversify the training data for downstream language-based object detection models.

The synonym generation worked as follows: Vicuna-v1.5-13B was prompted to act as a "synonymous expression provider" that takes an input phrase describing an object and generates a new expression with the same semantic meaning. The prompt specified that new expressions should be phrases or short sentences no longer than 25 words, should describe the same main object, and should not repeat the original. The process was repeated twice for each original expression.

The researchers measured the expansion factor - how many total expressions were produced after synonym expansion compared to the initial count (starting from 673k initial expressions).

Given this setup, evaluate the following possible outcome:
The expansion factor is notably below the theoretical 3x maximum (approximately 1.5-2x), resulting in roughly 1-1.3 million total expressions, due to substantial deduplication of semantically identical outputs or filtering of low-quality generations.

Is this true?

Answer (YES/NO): NO